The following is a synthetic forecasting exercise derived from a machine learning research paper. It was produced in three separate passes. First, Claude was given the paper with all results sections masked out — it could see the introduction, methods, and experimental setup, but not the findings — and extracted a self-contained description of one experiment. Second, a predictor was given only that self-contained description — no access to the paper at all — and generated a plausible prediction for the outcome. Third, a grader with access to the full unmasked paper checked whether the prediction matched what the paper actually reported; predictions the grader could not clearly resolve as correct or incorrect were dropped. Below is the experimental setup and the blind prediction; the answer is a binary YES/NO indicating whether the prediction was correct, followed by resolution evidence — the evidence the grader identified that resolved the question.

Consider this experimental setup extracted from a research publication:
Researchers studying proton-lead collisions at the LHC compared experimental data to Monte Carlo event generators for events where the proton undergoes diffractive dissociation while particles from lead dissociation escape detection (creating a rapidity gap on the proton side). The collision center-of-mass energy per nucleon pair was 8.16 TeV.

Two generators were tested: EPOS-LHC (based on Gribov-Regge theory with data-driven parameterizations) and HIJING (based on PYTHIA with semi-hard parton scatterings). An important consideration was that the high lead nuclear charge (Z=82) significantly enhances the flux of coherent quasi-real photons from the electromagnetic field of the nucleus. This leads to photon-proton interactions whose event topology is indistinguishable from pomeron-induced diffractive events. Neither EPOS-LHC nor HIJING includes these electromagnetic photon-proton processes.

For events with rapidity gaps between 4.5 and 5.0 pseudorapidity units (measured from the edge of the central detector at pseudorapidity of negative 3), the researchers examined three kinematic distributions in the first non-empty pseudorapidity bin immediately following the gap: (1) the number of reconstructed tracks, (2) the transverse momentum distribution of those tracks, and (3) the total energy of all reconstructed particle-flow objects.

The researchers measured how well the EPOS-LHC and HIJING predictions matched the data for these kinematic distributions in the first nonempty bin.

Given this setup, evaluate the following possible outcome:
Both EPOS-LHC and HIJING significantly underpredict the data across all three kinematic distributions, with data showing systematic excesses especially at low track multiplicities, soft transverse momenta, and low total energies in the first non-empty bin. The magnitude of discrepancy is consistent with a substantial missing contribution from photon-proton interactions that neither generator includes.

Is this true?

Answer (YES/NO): NO